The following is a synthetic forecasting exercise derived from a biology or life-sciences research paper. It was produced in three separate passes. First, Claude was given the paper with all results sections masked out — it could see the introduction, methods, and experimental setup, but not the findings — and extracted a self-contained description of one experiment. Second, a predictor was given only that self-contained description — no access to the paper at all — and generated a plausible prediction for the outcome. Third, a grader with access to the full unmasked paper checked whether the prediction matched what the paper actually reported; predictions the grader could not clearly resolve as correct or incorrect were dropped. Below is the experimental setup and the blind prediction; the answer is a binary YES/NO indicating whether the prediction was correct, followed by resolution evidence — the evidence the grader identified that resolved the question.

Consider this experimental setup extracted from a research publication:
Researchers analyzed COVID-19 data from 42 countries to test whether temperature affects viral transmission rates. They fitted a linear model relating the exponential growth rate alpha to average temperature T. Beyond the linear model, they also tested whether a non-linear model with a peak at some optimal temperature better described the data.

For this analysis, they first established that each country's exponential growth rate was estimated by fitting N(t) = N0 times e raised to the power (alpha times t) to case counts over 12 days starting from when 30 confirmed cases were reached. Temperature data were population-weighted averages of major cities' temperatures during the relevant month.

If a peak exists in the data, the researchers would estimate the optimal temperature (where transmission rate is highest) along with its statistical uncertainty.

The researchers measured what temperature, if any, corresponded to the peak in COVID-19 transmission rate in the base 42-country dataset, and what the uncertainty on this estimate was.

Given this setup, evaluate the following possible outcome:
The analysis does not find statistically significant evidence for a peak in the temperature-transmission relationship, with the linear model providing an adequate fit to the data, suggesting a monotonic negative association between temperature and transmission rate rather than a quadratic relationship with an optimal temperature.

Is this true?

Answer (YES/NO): NO